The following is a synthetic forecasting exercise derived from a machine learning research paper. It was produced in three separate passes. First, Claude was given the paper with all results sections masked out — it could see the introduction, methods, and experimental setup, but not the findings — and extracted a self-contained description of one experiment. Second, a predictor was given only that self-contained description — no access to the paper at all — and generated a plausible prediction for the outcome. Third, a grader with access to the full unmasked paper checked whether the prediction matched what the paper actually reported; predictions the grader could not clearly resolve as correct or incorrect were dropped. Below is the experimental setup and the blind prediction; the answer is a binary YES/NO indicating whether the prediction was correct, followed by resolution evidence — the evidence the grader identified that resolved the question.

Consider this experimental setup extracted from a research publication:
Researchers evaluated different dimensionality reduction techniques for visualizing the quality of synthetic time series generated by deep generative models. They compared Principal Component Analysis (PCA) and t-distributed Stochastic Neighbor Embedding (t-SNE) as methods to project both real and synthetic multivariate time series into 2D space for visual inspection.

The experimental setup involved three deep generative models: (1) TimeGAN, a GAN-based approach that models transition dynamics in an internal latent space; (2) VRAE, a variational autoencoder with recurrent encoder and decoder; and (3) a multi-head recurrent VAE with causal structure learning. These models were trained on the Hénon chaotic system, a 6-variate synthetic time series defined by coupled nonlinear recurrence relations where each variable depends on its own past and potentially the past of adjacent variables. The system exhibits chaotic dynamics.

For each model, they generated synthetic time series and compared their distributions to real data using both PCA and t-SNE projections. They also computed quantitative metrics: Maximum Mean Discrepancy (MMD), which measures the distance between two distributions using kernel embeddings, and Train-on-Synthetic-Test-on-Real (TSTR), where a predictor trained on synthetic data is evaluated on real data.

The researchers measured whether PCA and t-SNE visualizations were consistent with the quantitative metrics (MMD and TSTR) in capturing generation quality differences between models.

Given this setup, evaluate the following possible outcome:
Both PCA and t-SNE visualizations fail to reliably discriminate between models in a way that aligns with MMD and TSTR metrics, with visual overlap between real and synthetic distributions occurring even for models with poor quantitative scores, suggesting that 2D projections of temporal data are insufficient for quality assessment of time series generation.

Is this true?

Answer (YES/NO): NO